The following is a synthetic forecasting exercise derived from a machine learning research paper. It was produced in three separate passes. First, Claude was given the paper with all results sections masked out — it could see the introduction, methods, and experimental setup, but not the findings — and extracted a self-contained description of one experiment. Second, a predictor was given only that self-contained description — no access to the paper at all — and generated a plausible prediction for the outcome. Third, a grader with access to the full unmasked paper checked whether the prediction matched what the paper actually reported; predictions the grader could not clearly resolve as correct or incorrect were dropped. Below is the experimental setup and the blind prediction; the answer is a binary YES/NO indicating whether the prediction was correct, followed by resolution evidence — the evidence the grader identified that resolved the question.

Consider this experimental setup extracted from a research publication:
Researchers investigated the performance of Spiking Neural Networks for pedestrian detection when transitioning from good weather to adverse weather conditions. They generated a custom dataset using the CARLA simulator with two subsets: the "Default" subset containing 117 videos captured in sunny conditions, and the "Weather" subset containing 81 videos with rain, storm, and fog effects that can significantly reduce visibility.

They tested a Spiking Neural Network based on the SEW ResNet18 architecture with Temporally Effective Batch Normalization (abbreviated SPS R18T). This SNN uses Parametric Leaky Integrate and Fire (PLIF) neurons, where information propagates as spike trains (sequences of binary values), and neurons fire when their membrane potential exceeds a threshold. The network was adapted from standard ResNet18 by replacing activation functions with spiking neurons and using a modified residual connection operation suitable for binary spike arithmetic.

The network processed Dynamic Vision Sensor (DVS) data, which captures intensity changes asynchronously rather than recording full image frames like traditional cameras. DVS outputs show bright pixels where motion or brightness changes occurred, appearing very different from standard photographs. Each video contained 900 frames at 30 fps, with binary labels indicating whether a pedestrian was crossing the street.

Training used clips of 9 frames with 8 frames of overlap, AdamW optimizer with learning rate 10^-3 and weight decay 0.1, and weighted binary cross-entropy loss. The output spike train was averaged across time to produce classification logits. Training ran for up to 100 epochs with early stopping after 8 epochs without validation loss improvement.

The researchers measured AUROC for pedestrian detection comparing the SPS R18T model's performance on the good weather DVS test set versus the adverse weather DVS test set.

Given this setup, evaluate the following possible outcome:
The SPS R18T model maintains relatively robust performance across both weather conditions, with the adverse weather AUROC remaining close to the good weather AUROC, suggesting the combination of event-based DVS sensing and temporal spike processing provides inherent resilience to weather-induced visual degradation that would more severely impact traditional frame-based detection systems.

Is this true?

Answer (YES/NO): YES